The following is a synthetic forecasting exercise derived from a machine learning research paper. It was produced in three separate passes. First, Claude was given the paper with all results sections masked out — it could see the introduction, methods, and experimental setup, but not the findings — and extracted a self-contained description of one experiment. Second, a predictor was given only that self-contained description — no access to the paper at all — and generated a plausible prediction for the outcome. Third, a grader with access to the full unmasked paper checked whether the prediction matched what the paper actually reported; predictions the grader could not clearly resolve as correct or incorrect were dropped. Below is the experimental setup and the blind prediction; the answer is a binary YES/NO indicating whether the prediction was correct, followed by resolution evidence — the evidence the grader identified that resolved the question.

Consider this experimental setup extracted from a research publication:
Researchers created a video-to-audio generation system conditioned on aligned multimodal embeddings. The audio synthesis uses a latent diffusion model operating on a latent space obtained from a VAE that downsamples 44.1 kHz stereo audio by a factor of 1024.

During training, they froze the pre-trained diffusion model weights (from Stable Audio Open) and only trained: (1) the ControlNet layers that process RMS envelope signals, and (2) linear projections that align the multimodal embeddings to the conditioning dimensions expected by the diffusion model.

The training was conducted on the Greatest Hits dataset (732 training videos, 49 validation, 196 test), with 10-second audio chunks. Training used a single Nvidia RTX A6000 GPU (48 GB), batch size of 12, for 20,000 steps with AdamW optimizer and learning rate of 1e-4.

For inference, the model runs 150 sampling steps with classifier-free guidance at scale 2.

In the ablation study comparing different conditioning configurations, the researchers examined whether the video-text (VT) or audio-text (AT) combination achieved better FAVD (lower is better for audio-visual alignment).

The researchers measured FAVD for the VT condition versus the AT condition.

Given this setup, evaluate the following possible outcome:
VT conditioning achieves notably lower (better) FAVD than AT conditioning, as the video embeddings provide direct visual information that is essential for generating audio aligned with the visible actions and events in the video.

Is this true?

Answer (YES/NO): NO